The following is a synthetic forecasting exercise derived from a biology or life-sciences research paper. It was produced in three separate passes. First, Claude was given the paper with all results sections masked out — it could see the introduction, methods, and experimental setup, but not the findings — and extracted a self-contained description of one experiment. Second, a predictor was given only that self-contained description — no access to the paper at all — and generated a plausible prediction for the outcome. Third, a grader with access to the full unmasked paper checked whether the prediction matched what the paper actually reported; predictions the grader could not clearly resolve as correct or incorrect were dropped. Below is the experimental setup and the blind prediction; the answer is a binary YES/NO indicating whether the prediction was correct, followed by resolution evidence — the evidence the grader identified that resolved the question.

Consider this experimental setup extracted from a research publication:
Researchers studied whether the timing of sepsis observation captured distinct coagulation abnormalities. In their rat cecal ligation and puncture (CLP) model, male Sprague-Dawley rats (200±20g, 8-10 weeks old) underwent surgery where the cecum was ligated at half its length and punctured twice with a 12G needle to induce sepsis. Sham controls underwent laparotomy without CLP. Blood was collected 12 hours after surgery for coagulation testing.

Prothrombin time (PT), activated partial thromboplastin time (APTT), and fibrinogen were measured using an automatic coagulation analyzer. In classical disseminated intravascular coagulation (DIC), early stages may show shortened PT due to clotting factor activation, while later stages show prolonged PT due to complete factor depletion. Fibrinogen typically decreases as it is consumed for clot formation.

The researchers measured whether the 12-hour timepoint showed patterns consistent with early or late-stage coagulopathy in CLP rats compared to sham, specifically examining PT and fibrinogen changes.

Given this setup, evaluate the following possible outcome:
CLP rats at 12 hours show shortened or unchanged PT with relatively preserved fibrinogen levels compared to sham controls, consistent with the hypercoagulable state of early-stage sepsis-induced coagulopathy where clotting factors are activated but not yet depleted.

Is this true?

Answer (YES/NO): NO